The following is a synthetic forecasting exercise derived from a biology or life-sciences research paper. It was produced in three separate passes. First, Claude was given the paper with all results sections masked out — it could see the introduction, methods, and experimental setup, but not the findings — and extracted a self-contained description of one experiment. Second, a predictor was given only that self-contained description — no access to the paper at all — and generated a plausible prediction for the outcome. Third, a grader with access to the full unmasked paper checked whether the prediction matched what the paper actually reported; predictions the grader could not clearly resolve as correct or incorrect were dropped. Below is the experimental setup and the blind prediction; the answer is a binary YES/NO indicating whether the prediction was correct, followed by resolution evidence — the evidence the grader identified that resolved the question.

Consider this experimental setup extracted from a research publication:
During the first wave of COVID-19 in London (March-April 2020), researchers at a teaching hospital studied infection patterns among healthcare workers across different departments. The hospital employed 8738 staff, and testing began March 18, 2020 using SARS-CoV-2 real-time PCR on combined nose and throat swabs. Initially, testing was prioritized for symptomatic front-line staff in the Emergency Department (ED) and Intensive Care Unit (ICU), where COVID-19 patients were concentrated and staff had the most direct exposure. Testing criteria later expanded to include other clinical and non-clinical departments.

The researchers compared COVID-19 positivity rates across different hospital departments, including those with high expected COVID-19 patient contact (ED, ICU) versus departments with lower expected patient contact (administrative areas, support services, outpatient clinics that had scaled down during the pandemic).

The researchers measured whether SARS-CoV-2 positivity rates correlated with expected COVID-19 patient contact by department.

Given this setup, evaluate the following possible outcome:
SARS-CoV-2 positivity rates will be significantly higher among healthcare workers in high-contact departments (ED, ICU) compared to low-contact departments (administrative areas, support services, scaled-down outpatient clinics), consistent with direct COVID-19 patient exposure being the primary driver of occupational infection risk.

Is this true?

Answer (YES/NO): NO